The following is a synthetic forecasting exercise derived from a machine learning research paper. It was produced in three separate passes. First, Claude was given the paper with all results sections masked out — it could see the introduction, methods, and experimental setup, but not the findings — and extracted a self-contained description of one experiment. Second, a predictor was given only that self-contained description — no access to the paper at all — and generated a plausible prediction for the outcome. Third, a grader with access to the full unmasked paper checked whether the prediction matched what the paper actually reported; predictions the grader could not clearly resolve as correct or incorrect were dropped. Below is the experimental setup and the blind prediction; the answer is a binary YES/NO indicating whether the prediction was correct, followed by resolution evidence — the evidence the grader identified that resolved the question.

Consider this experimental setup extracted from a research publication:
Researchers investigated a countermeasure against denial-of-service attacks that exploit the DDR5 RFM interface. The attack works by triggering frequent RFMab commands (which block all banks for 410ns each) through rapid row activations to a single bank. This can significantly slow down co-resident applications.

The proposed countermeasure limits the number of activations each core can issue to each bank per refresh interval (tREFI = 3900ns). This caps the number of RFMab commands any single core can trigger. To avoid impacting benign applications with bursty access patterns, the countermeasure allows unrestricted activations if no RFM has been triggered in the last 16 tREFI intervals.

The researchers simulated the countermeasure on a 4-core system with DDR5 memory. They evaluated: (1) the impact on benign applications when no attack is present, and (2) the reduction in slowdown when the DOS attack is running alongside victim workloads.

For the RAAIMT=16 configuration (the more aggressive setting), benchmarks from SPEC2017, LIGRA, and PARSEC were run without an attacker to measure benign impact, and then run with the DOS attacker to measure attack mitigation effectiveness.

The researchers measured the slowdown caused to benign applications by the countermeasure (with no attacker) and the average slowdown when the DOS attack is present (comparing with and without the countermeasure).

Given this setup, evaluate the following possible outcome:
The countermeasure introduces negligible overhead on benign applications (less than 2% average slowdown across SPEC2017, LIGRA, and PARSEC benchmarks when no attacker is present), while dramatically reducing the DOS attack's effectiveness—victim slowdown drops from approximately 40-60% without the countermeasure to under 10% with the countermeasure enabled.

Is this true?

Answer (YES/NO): NO